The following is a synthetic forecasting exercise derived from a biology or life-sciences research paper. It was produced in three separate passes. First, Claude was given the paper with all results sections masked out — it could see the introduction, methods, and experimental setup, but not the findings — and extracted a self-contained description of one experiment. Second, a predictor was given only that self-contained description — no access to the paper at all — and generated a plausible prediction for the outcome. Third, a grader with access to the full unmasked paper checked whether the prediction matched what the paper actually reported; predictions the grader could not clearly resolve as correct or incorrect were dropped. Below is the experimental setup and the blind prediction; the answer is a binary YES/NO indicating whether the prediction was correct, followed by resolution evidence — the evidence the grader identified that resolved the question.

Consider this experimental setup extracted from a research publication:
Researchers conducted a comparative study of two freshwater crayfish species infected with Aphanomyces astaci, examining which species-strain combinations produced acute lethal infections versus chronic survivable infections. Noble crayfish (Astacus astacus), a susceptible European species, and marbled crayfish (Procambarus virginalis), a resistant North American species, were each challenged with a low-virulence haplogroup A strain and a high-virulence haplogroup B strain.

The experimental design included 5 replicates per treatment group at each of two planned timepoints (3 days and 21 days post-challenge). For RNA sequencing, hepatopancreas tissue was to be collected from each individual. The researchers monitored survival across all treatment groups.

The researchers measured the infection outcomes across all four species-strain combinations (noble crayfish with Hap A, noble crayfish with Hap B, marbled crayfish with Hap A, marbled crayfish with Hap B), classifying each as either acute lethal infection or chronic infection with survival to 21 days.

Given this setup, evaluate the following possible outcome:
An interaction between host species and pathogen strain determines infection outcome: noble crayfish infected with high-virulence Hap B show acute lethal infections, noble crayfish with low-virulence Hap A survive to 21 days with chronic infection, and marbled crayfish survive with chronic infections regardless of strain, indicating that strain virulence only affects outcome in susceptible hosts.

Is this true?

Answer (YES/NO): YES